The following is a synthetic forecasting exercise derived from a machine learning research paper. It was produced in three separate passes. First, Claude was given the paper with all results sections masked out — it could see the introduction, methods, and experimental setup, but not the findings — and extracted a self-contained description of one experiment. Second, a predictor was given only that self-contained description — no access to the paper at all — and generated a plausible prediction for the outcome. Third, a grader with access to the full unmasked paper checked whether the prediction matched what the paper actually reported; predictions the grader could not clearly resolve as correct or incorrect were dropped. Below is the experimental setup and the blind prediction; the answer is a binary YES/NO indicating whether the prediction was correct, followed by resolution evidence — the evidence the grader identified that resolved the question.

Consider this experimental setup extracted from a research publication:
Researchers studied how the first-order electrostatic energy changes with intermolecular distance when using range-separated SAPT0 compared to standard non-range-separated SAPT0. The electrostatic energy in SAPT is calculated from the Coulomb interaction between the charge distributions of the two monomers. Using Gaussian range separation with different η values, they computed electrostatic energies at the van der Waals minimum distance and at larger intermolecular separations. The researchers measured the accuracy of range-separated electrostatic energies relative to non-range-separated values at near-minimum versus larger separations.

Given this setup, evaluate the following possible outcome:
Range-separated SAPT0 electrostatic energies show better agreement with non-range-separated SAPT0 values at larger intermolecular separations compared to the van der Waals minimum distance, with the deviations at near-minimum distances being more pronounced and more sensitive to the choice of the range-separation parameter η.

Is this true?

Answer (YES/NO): YES